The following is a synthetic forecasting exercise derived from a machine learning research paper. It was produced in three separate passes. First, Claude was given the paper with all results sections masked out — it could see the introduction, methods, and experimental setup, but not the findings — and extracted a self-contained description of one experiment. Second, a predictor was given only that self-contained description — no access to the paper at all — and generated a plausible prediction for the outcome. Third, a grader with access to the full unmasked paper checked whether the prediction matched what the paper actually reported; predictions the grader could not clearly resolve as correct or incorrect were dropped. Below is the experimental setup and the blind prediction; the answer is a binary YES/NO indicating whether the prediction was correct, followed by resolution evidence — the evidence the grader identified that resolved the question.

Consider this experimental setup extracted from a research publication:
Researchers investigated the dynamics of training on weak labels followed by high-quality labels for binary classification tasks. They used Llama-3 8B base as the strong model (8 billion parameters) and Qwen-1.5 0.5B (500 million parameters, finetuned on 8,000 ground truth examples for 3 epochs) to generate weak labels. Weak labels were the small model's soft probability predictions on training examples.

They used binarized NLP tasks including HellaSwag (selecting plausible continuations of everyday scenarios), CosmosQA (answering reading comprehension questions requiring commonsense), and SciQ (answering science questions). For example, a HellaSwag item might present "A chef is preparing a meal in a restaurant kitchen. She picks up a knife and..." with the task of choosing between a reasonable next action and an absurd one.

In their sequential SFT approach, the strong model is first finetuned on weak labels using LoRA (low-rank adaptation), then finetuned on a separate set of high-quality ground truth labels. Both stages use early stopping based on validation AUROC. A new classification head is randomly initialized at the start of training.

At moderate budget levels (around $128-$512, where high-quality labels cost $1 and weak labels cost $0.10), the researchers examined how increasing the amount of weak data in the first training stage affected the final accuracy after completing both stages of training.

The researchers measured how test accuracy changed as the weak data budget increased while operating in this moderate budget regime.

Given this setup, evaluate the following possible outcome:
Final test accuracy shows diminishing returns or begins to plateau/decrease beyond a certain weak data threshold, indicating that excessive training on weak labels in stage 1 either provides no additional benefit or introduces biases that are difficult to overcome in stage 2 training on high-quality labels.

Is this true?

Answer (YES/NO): YES